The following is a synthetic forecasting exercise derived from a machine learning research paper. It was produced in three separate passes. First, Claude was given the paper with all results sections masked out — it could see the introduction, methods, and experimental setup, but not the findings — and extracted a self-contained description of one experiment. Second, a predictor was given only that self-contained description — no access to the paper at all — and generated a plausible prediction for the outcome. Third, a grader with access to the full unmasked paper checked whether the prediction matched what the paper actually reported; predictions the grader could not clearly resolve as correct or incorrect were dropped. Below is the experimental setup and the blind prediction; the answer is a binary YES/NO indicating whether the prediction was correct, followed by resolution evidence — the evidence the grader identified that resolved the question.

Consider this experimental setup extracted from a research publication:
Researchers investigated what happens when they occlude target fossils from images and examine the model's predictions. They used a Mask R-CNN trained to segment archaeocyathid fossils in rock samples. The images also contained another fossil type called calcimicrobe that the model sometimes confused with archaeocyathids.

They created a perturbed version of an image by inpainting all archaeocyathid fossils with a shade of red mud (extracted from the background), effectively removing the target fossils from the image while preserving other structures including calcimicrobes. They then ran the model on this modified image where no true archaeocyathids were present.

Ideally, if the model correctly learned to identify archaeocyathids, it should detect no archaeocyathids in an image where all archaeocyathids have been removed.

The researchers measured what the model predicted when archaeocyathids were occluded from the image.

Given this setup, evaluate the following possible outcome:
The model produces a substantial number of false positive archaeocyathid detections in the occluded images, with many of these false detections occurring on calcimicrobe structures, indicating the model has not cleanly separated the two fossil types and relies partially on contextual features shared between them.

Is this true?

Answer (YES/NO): YES